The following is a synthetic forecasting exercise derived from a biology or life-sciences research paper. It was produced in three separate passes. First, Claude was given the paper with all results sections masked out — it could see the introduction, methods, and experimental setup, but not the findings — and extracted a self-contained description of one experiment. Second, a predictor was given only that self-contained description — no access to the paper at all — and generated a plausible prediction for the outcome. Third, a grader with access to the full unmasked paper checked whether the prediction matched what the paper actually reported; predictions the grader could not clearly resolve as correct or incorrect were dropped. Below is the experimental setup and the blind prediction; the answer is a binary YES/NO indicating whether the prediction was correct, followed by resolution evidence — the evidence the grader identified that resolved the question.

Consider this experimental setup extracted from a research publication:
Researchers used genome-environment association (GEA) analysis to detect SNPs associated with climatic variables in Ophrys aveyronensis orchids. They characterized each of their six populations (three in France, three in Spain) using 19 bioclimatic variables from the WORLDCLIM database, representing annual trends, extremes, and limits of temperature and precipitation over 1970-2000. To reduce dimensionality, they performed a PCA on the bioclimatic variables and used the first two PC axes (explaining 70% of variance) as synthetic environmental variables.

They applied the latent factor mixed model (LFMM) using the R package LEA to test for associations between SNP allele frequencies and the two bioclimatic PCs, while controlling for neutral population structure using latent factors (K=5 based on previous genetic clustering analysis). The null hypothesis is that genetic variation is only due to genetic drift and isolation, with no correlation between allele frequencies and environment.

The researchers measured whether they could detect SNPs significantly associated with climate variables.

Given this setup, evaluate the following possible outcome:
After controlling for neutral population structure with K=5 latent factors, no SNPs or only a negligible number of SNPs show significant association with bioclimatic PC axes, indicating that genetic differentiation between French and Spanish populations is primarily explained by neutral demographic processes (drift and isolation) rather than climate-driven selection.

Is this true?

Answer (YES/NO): NO